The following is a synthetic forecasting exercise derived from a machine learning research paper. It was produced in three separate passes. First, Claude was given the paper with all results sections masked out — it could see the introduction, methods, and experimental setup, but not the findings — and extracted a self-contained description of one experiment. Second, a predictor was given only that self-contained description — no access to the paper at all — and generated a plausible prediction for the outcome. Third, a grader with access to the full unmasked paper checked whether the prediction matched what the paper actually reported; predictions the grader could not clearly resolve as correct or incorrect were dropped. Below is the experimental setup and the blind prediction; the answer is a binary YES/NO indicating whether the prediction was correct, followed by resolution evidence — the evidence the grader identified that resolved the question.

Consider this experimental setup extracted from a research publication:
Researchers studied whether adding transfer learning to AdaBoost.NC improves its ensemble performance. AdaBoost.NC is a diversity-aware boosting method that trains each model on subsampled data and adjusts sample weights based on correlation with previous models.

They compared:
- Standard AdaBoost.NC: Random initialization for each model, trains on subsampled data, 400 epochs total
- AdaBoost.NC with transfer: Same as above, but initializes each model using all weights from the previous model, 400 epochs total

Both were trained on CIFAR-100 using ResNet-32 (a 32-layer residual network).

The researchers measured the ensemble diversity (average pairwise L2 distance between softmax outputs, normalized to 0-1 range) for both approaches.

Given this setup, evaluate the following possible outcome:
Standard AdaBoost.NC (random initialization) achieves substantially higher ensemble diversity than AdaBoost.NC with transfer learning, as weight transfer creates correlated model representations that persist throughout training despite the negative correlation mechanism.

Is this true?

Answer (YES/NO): YES